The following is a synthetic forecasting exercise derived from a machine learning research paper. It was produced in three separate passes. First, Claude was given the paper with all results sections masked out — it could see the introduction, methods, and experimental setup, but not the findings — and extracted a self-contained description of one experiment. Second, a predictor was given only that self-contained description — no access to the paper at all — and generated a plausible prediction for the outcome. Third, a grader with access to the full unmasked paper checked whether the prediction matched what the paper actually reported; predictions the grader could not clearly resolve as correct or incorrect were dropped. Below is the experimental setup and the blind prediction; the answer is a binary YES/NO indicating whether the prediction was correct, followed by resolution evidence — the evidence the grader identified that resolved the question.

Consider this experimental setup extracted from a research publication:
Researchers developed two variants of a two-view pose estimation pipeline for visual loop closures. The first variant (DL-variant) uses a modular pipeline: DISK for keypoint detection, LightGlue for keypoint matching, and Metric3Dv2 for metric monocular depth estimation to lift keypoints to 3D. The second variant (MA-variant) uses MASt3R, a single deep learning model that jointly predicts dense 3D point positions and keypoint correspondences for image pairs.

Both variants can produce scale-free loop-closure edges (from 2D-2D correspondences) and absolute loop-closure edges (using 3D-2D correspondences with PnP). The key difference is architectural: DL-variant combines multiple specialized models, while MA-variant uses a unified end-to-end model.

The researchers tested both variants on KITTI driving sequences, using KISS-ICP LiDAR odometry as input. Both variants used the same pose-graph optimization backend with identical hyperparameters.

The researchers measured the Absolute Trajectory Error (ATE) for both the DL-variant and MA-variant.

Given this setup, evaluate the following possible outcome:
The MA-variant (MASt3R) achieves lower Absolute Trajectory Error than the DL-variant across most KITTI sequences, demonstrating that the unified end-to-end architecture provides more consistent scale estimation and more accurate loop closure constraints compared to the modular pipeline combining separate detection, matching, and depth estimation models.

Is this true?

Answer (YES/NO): NO